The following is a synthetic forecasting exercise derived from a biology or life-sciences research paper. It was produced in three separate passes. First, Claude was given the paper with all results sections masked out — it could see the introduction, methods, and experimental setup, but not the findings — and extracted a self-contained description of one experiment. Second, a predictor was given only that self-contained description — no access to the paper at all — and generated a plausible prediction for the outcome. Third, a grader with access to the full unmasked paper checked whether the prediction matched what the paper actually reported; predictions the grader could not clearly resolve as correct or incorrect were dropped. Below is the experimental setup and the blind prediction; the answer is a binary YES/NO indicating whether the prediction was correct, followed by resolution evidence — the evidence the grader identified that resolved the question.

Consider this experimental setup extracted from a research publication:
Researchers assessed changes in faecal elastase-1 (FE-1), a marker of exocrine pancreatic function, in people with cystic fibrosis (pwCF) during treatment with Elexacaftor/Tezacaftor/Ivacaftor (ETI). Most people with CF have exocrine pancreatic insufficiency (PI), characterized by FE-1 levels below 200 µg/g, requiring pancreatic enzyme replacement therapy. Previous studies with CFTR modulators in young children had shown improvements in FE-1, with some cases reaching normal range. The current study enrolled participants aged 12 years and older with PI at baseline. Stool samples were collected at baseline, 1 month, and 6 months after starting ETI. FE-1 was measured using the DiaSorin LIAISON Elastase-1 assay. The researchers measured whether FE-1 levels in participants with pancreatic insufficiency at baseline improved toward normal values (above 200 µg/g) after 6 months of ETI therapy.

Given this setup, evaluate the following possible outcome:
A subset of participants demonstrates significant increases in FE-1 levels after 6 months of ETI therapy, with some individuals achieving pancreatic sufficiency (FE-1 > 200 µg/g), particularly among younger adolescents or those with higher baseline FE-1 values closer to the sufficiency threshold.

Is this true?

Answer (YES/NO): NO